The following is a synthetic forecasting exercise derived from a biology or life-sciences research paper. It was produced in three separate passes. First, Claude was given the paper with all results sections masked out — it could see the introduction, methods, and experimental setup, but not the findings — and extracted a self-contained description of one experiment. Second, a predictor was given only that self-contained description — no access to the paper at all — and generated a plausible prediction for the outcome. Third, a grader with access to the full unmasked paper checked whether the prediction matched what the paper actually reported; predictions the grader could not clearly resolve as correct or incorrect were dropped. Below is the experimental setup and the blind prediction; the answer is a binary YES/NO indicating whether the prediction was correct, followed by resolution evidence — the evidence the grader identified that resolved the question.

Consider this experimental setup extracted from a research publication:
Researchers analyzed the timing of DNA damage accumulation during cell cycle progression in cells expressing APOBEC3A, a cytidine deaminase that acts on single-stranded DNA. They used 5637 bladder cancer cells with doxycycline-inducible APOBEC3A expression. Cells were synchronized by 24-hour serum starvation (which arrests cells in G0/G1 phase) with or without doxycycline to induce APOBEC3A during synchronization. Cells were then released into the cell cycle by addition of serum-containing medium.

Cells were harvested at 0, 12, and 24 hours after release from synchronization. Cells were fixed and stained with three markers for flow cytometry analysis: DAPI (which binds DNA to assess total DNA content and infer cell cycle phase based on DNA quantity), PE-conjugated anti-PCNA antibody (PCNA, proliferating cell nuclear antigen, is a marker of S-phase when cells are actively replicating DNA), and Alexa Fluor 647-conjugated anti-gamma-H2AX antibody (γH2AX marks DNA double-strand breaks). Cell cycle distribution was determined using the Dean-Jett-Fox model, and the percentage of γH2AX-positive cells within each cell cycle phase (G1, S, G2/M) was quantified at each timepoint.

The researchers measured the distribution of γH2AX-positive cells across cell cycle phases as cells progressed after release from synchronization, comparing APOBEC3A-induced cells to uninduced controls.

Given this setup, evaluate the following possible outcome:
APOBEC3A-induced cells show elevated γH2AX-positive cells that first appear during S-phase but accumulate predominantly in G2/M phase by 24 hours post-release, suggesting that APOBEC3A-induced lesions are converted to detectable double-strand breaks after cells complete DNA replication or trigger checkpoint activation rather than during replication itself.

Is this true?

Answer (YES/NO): NO